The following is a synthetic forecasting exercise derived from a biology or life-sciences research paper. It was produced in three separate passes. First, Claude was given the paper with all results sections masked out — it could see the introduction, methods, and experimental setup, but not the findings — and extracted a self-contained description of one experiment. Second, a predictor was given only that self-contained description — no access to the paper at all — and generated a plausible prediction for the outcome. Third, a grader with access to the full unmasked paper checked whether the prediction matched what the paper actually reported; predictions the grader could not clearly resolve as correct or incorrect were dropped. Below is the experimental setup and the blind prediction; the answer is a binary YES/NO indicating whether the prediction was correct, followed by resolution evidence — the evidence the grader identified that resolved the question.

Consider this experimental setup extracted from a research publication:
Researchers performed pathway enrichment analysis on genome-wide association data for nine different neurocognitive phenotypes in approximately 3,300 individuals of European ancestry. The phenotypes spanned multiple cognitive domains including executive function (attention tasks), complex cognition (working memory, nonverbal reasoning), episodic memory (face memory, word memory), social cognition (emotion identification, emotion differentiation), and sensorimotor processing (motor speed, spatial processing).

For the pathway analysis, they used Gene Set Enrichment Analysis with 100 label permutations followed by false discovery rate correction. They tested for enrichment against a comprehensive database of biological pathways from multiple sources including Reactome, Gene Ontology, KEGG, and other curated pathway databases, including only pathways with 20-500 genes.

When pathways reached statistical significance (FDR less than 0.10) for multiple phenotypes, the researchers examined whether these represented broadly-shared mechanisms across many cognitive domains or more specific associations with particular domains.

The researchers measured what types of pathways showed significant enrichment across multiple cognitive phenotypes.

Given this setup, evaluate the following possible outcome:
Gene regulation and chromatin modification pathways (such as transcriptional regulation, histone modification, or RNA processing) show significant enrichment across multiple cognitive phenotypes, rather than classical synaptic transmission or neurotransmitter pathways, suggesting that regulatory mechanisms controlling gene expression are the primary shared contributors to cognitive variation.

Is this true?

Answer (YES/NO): NO